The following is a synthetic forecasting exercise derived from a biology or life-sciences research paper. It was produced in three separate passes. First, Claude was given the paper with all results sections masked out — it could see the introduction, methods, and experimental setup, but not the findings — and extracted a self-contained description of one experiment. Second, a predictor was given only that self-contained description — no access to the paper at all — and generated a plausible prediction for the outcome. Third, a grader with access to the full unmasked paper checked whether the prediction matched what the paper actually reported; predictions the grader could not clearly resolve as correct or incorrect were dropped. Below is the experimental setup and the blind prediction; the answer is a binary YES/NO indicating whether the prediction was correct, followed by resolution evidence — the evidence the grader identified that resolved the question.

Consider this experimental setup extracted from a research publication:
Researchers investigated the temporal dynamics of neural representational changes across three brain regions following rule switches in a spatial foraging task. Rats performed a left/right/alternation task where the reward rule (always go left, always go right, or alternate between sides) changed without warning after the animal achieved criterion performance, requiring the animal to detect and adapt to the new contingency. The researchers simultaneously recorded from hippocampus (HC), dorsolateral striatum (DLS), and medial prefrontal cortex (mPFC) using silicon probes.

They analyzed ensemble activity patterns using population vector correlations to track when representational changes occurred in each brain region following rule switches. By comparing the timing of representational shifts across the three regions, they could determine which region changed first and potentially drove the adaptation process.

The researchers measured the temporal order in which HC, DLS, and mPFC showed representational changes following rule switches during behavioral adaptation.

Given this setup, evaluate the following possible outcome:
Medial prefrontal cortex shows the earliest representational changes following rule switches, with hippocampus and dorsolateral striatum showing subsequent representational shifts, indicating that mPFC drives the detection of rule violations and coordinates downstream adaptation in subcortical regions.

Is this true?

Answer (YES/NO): YES